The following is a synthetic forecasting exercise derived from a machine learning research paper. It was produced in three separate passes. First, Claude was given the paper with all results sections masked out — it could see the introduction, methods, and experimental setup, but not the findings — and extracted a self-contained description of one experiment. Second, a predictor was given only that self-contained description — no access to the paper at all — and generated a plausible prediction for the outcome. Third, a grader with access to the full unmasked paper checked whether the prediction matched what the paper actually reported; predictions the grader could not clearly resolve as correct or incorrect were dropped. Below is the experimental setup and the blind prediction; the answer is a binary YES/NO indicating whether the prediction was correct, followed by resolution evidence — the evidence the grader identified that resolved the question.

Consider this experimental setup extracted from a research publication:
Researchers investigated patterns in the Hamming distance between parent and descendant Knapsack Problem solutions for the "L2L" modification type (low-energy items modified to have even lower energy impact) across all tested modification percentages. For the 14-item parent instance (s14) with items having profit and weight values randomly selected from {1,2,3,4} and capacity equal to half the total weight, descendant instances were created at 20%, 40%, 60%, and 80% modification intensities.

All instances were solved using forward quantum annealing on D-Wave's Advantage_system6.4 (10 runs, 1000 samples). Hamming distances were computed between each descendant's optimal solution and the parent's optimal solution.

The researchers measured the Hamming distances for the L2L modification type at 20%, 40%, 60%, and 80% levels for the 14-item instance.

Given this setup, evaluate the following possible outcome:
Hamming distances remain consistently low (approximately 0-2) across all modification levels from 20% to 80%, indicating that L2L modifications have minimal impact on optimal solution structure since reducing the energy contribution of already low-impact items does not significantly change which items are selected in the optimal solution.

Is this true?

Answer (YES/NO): NO